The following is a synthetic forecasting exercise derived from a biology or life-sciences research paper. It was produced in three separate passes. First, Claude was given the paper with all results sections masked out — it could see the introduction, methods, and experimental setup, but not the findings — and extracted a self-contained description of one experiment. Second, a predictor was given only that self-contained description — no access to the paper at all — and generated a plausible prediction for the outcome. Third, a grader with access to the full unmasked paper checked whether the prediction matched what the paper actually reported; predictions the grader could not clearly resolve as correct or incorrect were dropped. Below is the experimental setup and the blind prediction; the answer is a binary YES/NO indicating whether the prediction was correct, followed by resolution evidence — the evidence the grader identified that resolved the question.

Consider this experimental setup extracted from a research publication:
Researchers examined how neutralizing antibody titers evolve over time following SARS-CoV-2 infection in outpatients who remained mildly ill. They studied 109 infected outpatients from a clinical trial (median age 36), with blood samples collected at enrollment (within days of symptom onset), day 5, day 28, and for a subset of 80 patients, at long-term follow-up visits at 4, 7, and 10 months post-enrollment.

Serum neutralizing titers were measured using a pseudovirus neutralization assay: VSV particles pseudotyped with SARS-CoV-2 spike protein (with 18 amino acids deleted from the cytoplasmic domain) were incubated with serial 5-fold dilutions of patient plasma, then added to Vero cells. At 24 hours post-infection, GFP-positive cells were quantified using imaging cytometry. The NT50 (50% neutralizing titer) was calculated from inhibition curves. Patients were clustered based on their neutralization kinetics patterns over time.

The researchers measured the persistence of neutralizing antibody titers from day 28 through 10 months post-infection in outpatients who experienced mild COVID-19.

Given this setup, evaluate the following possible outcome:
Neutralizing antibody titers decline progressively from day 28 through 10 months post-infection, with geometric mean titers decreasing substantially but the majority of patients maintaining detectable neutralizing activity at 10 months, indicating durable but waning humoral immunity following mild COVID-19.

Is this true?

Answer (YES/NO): NO